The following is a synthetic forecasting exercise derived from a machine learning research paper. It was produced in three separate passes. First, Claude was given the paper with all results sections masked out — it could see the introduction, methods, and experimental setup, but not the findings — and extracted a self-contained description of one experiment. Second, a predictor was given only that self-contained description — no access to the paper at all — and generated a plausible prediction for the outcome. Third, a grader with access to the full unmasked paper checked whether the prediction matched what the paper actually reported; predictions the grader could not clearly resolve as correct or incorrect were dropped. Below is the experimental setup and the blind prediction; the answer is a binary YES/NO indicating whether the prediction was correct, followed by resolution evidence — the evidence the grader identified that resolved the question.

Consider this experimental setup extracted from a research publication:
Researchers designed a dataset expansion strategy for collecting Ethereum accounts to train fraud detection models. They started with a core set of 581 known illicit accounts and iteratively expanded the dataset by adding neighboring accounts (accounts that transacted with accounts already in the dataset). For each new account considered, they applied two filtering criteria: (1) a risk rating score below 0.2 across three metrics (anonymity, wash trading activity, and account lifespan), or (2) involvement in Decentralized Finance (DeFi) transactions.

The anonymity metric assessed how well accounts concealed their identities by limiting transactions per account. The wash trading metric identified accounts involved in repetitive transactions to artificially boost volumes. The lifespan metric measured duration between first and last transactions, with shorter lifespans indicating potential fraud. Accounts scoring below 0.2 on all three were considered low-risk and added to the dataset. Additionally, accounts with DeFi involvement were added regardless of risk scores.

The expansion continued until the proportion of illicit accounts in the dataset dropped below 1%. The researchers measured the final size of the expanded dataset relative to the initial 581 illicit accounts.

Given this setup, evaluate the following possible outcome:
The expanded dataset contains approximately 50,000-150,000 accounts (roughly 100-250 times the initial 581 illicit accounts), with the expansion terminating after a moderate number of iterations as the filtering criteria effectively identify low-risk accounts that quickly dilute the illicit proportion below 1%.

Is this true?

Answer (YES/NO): NO